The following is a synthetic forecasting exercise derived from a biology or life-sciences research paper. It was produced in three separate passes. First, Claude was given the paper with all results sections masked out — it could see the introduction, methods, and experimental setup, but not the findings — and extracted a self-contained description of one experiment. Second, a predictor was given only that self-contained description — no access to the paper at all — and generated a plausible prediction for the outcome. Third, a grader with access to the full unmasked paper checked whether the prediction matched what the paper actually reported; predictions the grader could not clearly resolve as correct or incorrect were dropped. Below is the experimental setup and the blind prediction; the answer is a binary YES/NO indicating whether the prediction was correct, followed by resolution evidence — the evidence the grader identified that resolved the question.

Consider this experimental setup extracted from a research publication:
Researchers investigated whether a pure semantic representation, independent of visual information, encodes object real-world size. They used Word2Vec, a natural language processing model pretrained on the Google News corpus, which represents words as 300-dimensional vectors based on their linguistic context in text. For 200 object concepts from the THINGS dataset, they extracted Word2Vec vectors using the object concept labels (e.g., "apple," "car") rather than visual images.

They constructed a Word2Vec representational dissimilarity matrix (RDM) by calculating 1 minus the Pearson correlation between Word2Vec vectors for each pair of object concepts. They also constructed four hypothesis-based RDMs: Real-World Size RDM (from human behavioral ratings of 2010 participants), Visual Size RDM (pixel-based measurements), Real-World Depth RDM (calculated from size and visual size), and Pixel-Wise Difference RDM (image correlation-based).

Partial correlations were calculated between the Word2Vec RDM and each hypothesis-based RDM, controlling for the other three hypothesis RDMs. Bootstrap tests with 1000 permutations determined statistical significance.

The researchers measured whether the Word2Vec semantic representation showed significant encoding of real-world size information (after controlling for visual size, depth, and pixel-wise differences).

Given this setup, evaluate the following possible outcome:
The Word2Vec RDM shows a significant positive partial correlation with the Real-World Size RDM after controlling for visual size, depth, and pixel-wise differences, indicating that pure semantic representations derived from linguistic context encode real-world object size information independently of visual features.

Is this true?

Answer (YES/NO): YES